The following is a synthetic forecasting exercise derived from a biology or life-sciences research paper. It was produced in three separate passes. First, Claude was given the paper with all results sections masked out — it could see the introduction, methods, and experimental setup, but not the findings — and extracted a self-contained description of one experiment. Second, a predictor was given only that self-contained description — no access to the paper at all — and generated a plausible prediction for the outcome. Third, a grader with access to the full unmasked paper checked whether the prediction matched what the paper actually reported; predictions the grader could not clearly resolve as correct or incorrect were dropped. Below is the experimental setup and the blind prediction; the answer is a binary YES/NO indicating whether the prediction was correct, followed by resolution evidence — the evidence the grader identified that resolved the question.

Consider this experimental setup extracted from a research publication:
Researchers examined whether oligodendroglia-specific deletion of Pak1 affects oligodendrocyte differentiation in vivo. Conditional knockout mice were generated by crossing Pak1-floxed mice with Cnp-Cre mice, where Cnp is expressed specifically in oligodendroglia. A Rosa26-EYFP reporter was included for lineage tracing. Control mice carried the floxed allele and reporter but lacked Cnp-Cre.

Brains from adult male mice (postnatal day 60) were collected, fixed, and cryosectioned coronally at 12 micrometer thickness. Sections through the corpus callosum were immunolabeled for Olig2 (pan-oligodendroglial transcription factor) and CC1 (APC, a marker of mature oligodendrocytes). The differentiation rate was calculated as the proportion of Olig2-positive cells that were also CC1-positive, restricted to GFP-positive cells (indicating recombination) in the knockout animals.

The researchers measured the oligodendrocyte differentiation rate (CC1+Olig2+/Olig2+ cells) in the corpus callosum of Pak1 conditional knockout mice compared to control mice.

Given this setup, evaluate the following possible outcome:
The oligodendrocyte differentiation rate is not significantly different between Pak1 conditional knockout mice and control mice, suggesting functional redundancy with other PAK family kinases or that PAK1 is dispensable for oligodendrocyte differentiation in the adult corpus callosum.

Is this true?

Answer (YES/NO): YES